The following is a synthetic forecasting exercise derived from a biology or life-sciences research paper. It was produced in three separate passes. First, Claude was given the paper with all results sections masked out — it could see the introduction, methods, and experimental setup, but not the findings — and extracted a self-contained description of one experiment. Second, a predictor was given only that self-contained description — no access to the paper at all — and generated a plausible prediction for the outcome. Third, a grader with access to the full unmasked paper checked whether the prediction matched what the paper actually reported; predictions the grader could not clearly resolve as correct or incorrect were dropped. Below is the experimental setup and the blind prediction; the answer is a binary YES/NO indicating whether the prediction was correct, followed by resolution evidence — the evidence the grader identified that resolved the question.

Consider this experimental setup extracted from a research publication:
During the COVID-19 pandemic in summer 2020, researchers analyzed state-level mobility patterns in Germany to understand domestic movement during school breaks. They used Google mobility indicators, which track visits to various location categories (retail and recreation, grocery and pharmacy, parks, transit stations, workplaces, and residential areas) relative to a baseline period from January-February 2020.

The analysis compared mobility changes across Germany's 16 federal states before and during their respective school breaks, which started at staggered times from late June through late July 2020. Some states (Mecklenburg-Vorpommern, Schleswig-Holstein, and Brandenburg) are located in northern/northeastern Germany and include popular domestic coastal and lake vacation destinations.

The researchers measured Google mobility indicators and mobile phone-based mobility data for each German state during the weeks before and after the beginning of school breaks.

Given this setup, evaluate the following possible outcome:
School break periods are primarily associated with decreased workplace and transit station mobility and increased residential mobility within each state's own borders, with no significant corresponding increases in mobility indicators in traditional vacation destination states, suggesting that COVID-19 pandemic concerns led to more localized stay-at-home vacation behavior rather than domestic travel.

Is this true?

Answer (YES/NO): NO